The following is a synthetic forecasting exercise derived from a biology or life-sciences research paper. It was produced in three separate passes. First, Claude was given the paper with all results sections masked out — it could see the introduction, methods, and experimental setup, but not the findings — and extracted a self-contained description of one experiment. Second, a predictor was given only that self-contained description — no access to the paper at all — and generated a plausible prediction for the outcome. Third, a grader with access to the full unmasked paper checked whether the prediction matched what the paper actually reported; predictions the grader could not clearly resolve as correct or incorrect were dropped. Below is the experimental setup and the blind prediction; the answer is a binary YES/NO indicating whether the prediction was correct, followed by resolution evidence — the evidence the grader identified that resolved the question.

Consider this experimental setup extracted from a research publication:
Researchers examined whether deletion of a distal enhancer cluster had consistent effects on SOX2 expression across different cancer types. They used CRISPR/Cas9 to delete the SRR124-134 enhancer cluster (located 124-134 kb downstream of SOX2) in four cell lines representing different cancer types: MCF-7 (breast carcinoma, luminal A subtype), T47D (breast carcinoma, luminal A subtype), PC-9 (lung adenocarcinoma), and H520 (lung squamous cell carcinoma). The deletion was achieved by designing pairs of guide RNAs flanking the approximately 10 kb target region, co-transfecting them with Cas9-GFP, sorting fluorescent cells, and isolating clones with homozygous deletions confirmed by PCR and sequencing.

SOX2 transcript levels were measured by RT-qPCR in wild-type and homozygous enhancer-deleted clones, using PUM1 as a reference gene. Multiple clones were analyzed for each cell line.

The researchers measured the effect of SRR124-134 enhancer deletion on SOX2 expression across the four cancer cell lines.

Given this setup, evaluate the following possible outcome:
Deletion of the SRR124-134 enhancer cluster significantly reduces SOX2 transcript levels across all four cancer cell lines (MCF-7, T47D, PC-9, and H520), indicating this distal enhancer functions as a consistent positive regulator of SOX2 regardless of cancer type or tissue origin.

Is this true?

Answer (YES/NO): NO